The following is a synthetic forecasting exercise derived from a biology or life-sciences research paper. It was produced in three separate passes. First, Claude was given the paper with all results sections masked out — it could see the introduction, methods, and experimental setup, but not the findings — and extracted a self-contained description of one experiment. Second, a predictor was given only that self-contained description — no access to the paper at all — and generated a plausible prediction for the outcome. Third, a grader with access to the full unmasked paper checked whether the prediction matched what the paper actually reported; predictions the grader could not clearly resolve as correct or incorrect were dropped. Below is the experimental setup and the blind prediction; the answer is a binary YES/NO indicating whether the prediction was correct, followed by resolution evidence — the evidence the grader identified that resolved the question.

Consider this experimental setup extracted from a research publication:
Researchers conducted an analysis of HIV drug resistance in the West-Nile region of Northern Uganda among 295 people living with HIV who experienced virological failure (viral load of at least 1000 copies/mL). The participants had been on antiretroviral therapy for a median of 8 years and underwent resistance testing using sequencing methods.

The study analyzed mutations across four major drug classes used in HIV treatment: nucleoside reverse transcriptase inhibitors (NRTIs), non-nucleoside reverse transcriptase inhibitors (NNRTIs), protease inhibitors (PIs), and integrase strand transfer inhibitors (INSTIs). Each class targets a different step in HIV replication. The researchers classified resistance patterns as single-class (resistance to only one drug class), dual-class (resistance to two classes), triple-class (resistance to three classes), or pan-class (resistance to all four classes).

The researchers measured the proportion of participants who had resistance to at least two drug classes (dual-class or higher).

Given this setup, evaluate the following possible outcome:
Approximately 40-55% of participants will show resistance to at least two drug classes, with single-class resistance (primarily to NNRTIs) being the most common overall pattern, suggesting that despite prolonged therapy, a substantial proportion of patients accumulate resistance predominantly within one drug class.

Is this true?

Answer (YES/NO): NO